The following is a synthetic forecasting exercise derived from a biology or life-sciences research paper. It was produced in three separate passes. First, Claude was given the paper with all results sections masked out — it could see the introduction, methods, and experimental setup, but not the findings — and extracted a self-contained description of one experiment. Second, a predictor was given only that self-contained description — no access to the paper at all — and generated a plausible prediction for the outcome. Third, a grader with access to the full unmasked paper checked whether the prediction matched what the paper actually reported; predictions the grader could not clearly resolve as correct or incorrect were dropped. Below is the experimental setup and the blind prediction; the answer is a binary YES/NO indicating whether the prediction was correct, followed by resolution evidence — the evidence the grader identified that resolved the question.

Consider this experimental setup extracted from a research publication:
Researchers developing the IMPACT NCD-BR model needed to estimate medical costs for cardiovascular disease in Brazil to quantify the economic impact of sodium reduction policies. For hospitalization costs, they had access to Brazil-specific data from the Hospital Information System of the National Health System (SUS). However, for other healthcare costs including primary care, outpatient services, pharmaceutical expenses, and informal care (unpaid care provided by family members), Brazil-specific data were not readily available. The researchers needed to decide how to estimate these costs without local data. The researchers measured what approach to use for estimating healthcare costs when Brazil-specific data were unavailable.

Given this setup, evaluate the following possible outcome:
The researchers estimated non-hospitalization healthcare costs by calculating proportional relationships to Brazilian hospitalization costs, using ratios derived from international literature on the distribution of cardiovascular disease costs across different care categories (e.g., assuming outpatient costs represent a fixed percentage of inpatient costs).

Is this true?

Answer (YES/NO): YES